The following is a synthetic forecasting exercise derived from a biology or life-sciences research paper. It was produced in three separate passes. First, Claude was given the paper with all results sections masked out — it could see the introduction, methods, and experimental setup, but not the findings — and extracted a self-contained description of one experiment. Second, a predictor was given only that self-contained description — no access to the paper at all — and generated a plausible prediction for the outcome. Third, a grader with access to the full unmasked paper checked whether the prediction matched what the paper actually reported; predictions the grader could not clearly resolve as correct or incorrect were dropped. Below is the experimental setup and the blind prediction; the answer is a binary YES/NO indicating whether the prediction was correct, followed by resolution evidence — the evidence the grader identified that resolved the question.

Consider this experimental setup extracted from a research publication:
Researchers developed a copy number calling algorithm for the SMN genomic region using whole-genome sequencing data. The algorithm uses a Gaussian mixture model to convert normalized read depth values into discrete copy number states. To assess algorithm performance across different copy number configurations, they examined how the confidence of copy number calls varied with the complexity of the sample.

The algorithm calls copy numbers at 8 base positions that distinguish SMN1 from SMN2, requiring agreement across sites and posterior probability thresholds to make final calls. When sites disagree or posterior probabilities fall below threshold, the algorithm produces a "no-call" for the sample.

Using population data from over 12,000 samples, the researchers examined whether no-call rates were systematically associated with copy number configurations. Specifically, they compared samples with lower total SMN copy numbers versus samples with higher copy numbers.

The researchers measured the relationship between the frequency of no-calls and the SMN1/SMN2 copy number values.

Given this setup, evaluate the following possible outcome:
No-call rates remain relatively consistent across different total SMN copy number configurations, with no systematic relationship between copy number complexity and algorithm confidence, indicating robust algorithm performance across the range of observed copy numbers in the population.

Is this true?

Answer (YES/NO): NO